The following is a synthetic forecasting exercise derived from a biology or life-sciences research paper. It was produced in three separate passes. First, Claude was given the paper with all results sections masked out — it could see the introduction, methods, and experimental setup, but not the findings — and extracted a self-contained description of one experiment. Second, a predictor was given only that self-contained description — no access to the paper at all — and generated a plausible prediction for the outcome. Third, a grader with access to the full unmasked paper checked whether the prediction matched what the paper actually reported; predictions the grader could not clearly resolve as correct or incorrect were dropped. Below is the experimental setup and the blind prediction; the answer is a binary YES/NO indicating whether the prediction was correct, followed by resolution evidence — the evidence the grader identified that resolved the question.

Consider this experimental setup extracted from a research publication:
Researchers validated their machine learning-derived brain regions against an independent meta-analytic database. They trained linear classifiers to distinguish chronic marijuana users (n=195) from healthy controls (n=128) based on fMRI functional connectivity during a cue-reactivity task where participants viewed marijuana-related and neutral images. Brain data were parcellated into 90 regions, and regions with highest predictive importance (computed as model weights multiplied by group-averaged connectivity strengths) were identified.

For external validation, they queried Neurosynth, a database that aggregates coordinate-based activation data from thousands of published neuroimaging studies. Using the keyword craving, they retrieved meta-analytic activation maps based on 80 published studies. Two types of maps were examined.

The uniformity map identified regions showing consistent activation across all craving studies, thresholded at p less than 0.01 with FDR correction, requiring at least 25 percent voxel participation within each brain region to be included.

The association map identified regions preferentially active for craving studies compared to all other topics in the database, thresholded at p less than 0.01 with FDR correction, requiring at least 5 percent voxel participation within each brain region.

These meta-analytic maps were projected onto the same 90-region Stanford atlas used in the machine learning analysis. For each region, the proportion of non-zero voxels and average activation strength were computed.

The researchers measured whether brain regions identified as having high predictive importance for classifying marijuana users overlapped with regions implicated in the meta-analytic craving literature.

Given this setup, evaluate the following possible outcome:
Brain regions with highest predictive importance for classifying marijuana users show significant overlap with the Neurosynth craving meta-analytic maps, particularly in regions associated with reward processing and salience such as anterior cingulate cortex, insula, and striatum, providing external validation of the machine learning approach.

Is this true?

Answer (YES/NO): NO